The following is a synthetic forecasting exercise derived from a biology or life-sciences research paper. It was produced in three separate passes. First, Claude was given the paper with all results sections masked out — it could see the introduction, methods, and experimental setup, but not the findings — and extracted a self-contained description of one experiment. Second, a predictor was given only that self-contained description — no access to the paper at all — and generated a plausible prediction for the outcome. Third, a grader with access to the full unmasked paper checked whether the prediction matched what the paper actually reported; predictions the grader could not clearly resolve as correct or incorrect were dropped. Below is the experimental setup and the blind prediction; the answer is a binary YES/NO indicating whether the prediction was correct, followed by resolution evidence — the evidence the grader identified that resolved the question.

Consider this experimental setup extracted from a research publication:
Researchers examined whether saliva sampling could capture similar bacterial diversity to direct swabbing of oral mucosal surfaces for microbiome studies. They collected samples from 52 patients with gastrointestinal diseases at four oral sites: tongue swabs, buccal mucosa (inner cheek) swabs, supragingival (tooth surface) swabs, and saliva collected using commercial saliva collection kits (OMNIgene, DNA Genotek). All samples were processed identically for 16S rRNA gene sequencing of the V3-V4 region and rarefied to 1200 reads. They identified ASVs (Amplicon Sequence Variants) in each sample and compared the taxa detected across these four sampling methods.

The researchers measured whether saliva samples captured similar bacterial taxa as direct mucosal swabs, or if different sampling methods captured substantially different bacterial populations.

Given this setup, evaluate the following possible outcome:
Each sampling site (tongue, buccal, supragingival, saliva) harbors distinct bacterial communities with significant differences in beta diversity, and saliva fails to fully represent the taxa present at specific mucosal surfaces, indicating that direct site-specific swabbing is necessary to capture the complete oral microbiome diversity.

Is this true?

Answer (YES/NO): NO